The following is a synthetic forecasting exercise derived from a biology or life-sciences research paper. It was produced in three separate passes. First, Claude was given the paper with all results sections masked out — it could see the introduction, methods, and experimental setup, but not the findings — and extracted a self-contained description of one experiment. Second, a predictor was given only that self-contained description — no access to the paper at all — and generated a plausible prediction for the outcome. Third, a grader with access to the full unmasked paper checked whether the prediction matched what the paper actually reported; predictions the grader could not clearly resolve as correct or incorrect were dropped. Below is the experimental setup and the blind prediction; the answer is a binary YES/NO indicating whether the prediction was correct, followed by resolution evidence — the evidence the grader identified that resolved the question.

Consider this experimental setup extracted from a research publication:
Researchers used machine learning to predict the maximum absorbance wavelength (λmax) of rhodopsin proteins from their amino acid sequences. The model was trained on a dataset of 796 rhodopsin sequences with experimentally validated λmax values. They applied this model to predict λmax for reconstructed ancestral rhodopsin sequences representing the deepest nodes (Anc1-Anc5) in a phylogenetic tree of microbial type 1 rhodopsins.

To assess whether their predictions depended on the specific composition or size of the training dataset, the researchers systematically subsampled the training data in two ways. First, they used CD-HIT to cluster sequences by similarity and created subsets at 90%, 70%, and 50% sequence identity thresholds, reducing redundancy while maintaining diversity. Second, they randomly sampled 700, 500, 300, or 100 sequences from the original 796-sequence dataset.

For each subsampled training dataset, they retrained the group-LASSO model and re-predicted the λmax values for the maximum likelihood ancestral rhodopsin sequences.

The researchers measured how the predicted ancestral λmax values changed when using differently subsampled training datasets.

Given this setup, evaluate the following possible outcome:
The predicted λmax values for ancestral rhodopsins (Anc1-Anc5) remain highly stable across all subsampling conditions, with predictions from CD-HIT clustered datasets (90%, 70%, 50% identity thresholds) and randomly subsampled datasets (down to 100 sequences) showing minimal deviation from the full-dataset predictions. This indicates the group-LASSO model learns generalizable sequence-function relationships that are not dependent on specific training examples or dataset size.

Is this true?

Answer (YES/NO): YES